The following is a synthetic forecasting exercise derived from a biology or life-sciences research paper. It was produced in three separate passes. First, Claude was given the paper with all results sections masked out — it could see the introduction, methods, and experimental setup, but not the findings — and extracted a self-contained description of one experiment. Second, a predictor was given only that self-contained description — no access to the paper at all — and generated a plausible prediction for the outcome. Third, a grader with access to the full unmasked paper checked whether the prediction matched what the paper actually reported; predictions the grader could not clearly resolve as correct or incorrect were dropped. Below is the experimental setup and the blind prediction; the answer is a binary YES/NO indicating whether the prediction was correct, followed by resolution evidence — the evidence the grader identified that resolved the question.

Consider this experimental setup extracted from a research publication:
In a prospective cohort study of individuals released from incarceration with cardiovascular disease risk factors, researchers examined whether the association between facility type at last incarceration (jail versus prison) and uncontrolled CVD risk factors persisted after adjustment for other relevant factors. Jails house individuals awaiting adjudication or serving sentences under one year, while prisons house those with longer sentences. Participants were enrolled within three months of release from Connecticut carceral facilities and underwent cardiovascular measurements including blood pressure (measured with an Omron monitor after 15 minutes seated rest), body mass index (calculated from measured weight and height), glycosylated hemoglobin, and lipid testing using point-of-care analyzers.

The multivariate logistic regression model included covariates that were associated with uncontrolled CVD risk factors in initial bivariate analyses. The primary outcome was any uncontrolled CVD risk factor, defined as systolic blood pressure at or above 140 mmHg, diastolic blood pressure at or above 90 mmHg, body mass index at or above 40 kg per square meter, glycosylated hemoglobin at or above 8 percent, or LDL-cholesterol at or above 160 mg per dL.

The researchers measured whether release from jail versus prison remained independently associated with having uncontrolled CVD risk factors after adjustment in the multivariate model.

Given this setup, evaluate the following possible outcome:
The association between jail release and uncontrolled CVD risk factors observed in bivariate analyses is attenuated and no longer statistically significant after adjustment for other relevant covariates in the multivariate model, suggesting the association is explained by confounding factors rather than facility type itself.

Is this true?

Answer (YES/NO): NO